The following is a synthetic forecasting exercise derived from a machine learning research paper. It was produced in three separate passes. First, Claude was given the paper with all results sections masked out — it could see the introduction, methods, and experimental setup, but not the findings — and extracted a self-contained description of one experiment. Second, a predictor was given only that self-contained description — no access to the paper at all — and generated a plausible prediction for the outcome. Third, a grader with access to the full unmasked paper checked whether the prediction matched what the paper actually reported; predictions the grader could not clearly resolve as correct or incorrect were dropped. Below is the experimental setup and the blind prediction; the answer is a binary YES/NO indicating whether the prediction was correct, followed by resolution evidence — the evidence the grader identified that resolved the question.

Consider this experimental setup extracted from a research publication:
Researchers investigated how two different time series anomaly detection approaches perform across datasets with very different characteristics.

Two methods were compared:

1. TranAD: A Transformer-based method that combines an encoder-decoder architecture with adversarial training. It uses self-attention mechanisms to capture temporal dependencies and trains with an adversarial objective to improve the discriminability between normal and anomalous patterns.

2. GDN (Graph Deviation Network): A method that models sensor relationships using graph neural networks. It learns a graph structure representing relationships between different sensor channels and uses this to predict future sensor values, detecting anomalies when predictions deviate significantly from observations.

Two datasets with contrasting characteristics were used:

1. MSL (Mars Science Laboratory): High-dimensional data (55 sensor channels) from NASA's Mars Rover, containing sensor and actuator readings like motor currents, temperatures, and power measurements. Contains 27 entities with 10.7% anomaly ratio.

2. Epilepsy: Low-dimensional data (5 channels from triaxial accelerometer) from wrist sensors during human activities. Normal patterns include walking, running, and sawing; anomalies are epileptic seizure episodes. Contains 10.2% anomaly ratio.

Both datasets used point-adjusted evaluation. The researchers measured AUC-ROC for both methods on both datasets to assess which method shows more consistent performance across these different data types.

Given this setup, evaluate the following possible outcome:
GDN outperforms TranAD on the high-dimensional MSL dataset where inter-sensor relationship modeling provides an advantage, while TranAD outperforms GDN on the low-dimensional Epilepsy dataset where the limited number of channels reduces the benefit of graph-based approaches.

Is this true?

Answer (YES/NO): NO